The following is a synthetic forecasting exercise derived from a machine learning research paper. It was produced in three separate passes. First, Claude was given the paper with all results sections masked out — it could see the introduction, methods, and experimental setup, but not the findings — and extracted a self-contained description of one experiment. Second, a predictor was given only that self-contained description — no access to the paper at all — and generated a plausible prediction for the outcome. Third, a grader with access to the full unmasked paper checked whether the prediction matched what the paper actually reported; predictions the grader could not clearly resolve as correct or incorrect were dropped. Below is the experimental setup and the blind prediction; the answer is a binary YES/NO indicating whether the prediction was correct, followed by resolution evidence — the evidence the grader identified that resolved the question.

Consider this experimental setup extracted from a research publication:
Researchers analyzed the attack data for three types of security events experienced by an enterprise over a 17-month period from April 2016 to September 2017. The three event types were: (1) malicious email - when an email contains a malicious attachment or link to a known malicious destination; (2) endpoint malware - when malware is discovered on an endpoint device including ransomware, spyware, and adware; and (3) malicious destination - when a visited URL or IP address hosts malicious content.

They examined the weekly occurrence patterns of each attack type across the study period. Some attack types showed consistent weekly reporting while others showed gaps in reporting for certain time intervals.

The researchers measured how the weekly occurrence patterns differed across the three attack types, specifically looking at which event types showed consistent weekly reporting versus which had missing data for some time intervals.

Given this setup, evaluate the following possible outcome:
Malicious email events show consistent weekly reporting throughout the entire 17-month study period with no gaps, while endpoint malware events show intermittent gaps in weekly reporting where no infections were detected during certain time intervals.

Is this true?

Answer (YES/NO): YES